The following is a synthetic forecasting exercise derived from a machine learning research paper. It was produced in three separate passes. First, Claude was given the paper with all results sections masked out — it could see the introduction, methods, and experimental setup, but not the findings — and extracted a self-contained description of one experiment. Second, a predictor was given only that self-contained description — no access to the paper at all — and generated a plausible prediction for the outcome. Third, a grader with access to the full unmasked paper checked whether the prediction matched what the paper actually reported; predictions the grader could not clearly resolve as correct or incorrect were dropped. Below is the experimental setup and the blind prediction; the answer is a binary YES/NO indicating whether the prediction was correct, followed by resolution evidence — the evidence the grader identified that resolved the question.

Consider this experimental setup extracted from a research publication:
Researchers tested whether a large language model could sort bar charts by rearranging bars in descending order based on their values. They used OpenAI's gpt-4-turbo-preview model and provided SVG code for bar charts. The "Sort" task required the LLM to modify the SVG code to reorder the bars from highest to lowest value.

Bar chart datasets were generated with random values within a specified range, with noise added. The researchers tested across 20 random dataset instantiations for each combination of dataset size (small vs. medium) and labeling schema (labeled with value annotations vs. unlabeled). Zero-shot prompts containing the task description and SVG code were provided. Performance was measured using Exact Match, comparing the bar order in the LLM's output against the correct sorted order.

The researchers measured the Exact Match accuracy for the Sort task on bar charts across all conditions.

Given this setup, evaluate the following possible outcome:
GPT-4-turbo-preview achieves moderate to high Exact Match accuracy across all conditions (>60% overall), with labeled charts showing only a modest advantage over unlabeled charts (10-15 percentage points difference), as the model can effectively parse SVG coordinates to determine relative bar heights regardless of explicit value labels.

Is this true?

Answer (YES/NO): NO